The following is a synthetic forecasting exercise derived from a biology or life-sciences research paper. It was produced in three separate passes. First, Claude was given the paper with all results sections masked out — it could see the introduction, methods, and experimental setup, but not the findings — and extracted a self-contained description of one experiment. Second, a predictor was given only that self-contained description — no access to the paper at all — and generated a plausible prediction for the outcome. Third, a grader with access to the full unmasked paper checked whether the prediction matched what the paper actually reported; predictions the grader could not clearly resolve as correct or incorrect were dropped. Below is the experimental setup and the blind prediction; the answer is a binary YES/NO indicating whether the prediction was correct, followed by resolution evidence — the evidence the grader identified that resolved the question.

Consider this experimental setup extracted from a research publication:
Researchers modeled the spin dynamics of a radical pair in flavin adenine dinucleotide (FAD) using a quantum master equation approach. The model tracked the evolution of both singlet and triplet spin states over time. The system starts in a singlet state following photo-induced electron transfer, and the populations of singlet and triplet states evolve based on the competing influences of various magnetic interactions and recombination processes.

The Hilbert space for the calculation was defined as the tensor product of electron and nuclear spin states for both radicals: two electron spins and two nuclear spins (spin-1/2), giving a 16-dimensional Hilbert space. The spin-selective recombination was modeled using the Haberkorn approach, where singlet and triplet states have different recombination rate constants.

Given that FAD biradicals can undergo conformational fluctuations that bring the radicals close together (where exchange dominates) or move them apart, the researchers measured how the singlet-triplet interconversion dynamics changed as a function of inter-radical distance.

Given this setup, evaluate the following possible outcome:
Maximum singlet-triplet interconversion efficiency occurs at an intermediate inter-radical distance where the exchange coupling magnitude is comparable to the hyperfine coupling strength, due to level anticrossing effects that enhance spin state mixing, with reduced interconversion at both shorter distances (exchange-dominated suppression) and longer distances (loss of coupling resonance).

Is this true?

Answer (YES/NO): NO